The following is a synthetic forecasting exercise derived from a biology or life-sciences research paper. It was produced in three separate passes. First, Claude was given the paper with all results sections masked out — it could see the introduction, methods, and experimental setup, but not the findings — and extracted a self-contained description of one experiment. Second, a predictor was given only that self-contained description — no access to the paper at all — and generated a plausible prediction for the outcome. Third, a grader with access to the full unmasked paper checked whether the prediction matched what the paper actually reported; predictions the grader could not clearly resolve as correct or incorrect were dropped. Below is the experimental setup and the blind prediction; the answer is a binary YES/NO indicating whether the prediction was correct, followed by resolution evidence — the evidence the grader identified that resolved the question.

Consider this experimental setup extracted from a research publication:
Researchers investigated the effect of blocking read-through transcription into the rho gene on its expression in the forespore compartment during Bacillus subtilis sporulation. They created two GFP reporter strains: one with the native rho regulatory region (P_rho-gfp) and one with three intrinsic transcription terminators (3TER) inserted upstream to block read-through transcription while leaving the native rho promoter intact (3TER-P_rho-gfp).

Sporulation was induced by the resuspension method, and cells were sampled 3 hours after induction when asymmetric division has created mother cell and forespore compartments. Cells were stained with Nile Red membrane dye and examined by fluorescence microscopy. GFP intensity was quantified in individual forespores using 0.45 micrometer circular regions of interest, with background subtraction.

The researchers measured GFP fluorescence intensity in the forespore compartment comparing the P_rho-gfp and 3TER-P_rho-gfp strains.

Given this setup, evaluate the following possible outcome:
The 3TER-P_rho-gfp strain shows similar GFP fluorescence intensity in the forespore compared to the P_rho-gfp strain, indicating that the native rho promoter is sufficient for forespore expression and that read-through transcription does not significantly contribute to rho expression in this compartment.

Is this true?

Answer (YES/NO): NO